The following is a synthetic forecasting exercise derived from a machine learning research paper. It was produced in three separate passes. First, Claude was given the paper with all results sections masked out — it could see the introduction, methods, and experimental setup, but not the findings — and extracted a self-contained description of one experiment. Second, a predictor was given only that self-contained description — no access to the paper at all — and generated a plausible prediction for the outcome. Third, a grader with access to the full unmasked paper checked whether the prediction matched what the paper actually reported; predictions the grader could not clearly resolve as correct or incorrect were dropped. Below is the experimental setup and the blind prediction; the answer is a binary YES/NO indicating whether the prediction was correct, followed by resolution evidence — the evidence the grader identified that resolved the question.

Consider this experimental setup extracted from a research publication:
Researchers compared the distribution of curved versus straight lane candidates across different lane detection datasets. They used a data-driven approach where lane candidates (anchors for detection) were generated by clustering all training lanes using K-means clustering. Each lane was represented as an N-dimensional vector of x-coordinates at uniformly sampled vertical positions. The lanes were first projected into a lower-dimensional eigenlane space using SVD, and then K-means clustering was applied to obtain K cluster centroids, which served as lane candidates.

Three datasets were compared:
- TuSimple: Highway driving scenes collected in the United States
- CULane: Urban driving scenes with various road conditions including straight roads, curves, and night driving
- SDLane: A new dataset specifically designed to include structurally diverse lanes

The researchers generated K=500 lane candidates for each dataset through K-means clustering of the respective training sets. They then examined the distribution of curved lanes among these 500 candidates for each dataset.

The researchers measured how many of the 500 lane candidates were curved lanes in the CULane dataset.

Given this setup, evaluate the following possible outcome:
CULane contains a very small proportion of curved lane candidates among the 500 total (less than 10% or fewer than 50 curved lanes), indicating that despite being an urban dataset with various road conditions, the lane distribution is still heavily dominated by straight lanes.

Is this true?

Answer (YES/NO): YES